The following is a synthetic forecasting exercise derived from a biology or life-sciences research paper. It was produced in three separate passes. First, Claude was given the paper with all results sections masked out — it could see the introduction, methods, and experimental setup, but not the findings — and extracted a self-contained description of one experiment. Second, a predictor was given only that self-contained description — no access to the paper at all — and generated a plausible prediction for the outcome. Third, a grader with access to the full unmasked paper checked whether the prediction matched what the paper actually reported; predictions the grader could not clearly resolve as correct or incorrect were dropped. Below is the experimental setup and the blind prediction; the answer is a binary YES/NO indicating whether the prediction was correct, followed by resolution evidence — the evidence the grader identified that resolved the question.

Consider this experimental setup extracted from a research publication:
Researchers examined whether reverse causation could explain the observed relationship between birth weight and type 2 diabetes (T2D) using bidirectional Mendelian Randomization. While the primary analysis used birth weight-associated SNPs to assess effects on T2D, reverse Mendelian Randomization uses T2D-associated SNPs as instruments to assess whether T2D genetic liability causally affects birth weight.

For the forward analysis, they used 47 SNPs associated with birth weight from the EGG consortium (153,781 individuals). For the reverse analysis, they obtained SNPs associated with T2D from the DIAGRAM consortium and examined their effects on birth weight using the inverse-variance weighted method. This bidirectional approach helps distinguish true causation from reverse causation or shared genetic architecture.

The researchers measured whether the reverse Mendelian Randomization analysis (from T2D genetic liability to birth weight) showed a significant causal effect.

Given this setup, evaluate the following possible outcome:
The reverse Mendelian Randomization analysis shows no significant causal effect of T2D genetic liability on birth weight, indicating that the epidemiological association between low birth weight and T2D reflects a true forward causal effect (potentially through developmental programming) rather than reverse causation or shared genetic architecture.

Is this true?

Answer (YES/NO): YES